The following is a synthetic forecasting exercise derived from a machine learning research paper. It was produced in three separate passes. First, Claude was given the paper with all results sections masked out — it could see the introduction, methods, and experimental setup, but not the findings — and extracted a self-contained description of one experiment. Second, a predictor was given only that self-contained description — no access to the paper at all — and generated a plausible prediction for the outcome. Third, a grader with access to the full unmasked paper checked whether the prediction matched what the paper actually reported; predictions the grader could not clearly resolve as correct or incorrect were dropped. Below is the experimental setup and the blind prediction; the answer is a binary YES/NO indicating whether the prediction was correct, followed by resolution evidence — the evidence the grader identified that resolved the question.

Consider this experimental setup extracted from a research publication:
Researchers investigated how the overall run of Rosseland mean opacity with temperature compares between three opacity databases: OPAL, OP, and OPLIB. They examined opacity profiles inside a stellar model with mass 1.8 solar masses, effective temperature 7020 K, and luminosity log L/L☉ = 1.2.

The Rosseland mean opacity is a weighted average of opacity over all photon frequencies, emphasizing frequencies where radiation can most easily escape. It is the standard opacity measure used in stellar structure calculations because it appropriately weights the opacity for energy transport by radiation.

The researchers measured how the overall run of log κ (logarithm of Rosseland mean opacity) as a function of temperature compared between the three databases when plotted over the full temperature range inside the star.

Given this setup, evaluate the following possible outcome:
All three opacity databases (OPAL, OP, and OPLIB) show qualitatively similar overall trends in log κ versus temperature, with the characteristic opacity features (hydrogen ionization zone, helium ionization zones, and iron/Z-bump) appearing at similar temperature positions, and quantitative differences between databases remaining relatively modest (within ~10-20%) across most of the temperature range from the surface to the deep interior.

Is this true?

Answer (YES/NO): YES